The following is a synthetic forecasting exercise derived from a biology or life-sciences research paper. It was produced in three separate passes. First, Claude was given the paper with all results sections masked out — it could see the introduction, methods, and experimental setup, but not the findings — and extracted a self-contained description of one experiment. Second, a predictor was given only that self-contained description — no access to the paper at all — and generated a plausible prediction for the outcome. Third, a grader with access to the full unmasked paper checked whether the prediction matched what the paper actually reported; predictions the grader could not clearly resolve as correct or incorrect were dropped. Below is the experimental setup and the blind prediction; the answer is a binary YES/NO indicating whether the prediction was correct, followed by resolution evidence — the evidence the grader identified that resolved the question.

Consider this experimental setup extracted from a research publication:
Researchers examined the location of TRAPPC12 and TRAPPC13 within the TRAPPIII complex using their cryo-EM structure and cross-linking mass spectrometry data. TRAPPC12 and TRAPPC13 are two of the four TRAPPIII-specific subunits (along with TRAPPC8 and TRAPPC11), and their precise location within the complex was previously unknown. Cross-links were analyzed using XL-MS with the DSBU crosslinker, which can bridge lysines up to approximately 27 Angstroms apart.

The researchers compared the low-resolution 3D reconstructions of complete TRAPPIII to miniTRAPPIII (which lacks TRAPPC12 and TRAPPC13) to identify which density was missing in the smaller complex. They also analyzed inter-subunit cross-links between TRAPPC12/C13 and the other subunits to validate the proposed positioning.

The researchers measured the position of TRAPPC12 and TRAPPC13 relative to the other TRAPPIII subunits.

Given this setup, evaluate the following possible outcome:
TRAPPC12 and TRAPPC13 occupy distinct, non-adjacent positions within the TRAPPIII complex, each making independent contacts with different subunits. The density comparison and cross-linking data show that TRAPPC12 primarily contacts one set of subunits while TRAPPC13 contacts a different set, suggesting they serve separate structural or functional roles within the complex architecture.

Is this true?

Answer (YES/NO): NO